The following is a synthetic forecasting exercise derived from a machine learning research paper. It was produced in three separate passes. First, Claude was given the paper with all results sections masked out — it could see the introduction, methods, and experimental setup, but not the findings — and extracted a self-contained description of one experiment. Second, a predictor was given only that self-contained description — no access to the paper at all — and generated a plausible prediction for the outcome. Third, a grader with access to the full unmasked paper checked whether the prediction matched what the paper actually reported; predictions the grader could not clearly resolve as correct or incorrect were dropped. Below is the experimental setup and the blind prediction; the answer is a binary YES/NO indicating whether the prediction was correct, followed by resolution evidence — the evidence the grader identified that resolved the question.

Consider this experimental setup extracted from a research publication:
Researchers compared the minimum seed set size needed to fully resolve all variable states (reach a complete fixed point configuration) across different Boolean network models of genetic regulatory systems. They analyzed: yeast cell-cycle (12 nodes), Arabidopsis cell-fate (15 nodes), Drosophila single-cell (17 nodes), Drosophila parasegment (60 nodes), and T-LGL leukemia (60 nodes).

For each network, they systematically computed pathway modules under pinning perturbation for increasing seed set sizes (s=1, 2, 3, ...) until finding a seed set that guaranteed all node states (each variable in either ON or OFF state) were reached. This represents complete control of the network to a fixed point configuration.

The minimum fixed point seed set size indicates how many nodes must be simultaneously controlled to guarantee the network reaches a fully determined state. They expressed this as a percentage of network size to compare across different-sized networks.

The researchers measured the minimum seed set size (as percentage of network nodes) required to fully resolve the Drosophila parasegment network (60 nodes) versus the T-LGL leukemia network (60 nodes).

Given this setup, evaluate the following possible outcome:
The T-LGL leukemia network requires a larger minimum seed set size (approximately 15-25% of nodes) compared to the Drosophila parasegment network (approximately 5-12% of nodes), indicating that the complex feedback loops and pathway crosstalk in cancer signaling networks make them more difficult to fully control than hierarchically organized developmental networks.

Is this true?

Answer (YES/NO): NO